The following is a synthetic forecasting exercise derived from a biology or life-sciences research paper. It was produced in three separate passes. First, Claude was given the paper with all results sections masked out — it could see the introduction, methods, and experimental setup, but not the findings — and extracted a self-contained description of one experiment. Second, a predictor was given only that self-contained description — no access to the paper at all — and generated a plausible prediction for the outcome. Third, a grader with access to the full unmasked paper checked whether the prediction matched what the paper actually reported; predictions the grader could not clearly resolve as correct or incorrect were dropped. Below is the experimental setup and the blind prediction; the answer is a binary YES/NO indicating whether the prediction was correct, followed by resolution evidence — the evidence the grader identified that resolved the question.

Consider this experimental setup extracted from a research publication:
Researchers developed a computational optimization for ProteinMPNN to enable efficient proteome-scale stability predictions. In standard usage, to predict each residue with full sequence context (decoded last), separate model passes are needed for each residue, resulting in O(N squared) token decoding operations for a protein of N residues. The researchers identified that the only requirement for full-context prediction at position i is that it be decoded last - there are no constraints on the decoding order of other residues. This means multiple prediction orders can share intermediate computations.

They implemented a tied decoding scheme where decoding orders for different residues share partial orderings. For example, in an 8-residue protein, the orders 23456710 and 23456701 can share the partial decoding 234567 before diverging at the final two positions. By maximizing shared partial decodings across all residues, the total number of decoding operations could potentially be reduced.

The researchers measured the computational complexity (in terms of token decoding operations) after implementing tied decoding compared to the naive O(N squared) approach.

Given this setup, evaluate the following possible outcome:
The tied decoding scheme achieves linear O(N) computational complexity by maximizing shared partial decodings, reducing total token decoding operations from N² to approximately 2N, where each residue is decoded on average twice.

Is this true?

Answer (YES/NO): NO